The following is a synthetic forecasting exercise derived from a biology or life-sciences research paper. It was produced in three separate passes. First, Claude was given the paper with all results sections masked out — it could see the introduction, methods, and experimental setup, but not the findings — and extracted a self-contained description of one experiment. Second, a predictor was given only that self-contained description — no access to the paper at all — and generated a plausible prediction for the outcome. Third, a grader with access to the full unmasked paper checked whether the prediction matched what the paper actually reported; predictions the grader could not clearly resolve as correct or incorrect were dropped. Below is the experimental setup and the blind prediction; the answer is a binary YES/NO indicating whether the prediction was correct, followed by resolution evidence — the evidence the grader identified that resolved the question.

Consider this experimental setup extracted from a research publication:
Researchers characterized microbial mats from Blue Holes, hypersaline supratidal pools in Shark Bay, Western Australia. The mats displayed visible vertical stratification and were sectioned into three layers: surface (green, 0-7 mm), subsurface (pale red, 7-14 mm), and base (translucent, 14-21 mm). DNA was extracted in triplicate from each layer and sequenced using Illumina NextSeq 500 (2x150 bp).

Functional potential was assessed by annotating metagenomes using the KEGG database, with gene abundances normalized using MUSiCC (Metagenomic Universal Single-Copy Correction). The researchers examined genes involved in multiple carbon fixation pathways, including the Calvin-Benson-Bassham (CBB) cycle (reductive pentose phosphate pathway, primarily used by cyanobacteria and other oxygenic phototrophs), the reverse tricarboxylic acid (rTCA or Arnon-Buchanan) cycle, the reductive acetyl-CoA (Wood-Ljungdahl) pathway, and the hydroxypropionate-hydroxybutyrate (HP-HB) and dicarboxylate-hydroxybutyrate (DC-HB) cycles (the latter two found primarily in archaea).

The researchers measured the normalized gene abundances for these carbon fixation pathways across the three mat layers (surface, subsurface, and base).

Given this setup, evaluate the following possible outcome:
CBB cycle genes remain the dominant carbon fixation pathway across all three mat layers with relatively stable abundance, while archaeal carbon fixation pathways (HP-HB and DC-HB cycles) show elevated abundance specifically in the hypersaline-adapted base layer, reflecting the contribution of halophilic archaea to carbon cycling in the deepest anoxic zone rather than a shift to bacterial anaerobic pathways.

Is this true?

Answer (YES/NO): NO